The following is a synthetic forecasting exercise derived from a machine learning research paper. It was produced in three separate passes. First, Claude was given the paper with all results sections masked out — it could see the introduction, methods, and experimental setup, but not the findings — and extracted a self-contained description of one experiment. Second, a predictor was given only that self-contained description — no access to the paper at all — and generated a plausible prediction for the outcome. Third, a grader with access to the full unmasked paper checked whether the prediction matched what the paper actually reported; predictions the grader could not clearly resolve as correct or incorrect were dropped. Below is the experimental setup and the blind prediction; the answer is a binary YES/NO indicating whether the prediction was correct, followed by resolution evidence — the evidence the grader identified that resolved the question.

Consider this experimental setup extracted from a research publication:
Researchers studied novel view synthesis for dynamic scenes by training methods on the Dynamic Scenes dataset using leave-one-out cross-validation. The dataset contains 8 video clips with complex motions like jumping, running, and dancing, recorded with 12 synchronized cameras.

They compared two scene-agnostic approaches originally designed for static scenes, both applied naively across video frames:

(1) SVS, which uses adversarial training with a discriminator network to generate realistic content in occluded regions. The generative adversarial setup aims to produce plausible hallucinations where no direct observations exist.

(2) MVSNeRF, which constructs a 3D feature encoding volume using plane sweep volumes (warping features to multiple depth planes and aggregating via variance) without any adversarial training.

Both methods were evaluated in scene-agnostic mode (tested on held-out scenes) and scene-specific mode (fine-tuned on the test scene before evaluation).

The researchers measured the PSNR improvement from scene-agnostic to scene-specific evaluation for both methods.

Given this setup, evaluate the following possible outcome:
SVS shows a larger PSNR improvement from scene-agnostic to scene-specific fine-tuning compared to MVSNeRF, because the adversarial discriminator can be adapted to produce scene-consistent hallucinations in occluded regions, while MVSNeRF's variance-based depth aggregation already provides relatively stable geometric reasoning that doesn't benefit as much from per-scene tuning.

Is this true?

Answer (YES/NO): NO